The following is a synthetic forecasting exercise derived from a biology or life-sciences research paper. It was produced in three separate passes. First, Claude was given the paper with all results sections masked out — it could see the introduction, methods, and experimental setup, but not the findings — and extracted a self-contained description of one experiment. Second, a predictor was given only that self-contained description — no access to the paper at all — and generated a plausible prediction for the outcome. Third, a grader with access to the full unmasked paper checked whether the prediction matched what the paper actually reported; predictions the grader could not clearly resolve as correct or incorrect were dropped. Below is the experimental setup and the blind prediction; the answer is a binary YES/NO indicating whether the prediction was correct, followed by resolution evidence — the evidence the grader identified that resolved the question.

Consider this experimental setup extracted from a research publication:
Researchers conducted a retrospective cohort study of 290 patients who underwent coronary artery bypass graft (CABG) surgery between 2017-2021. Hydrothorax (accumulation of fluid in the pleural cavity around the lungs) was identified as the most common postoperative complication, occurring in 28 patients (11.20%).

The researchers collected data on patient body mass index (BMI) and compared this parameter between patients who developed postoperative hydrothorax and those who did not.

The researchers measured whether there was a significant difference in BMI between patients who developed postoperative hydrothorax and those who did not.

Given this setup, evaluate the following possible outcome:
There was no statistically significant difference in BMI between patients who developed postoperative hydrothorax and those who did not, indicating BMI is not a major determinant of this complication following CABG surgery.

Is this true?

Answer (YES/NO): NO